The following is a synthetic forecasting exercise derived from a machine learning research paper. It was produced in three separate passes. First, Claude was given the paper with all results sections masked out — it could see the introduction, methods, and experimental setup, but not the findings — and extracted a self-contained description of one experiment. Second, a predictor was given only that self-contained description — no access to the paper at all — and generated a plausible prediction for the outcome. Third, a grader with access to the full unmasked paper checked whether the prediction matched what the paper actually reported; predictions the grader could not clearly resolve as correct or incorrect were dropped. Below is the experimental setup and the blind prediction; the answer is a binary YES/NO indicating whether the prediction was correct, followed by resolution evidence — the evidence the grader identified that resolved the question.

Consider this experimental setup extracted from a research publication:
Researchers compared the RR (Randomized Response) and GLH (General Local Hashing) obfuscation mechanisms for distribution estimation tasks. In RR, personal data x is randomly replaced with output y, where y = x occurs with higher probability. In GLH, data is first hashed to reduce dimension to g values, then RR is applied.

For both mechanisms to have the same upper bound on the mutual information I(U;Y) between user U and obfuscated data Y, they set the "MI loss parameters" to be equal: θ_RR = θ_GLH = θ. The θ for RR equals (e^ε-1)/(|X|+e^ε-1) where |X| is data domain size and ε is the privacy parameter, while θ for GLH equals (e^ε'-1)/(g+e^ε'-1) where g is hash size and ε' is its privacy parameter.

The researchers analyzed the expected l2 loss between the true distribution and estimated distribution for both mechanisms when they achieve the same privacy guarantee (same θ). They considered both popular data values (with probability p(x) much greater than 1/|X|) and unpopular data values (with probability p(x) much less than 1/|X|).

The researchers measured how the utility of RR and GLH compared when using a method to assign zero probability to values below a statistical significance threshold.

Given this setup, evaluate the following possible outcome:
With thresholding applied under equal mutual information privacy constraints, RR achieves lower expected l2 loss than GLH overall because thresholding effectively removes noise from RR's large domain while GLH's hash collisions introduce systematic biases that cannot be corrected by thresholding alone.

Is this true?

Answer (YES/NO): NO